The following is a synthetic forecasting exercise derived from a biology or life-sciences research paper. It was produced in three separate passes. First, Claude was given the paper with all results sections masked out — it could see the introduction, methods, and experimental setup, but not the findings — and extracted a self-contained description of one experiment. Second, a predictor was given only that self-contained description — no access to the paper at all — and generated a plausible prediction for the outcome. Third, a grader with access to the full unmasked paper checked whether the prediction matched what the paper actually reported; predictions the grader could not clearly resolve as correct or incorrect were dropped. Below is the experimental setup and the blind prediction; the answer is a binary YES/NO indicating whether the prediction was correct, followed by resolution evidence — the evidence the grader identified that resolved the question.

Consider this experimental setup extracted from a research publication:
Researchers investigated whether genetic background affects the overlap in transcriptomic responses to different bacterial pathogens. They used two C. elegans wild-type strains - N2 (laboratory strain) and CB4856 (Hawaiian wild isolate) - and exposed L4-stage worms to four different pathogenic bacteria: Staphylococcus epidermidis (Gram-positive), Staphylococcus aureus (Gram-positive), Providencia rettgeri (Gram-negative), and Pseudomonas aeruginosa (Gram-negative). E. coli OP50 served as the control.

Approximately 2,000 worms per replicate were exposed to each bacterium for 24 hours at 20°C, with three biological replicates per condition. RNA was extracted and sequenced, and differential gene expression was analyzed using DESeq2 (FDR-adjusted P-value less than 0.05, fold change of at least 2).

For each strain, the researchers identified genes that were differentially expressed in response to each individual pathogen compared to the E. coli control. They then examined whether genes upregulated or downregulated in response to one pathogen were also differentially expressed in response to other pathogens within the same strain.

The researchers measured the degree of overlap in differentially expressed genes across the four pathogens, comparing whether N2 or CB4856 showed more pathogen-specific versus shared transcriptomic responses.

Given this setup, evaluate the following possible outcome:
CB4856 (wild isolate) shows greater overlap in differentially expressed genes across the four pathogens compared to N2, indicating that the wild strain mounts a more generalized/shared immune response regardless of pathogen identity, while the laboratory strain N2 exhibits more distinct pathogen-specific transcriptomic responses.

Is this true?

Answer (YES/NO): NO